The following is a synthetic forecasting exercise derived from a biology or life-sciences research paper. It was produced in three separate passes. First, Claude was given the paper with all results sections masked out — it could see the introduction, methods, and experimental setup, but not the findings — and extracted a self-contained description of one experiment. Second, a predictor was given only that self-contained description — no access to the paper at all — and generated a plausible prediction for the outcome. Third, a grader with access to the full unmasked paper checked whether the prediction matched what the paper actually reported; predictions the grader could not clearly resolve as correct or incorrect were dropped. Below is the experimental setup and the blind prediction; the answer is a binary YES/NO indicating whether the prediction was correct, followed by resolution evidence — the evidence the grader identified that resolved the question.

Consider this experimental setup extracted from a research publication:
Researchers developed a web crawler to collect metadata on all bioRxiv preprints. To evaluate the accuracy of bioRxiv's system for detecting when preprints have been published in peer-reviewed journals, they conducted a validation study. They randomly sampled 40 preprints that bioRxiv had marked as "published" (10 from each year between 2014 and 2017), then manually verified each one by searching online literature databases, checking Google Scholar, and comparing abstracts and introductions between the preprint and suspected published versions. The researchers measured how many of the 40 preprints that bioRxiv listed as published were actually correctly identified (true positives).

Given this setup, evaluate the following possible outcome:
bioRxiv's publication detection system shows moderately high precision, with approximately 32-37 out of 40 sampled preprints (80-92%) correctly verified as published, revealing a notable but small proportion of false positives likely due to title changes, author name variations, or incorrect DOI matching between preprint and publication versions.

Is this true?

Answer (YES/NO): NO